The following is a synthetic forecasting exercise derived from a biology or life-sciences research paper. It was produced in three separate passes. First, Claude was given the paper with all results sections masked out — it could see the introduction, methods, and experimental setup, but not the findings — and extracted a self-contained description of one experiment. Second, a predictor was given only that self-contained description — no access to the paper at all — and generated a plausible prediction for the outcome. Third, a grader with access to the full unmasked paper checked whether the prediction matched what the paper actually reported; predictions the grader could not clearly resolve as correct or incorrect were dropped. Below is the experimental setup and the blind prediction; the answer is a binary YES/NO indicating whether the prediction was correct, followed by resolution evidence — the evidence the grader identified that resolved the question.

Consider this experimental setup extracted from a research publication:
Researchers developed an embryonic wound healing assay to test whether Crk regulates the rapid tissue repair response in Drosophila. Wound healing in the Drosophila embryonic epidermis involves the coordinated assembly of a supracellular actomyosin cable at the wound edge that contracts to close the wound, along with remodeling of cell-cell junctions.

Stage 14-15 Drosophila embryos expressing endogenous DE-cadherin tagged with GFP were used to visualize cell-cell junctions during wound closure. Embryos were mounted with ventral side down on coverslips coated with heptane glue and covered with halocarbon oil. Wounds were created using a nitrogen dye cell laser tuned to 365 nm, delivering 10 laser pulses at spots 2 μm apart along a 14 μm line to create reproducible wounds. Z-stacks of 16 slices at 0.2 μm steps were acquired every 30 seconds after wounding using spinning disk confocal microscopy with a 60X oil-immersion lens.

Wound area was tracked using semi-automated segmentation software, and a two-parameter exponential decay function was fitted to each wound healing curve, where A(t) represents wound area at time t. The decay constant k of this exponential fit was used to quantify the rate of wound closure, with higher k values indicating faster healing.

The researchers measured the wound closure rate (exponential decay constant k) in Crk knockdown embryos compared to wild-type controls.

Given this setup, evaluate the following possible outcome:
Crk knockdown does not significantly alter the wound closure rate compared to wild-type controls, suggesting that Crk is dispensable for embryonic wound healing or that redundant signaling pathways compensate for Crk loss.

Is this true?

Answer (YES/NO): NO